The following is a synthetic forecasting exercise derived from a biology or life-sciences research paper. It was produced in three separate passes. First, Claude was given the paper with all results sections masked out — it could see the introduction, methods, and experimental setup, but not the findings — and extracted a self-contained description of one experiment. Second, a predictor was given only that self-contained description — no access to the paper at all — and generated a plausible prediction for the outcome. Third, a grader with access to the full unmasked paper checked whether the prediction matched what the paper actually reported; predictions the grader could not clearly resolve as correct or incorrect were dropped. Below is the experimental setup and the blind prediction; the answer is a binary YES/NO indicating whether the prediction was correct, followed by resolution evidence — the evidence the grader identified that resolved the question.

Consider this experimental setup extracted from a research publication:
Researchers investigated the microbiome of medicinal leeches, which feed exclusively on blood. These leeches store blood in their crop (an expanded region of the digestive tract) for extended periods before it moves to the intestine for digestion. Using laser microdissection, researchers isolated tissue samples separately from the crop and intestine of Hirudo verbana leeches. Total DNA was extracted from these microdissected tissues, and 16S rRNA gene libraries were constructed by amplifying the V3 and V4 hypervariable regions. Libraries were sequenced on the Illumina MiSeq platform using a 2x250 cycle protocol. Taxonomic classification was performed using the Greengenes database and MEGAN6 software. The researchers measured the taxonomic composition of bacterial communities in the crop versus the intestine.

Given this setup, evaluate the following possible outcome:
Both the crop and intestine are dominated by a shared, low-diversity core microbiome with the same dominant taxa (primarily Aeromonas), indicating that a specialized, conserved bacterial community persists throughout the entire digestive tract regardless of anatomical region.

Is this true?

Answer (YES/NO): NO